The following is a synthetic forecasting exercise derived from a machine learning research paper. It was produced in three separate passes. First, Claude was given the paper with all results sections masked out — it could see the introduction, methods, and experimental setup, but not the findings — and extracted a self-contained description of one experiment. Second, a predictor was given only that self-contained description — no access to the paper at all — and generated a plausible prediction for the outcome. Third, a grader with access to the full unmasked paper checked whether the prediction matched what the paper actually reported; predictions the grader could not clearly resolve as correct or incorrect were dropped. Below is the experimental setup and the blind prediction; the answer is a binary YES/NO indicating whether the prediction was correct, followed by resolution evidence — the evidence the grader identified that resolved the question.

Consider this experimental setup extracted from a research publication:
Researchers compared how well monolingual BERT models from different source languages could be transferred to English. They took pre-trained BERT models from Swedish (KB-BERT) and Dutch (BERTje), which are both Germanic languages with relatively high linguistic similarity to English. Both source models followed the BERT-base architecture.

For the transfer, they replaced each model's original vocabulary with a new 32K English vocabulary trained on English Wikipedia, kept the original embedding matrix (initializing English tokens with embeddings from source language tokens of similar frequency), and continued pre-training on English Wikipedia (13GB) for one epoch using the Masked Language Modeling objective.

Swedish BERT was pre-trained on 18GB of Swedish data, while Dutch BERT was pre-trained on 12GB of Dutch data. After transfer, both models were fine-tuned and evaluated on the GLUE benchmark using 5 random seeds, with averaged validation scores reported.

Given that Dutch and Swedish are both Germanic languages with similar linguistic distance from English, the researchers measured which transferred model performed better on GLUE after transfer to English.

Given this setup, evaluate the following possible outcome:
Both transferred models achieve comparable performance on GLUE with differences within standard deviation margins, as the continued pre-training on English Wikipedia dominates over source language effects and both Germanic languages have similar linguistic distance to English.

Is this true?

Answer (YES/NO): NO